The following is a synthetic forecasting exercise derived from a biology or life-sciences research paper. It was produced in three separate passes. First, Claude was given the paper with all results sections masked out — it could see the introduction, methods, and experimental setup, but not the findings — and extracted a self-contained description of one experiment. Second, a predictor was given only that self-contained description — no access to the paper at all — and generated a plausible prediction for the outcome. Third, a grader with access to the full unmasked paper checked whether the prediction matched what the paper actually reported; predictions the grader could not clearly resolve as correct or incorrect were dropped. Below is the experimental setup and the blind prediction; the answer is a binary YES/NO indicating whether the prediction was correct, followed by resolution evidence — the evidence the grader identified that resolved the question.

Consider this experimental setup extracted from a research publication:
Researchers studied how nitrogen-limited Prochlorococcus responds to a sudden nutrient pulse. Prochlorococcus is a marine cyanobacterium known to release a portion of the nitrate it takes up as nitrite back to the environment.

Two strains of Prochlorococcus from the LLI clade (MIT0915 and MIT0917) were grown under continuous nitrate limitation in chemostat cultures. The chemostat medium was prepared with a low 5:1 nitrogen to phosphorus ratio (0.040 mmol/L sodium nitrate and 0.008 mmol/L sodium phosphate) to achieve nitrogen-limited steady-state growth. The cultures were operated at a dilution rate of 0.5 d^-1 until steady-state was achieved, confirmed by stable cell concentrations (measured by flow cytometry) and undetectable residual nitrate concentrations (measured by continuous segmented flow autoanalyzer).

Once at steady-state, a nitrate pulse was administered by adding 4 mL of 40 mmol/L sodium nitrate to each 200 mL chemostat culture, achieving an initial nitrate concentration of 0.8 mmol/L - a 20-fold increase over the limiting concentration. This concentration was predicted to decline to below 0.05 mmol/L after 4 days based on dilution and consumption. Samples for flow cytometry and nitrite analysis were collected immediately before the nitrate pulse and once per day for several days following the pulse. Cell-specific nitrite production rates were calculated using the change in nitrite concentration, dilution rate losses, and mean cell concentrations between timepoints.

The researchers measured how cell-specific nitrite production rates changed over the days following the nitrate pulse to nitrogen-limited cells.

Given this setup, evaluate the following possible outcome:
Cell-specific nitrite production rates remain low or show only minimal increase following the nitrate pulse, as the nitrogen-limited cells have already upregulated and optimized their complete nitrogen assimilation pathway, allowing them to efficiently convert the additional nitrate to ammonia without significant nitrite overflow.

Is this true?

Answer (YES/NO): NO